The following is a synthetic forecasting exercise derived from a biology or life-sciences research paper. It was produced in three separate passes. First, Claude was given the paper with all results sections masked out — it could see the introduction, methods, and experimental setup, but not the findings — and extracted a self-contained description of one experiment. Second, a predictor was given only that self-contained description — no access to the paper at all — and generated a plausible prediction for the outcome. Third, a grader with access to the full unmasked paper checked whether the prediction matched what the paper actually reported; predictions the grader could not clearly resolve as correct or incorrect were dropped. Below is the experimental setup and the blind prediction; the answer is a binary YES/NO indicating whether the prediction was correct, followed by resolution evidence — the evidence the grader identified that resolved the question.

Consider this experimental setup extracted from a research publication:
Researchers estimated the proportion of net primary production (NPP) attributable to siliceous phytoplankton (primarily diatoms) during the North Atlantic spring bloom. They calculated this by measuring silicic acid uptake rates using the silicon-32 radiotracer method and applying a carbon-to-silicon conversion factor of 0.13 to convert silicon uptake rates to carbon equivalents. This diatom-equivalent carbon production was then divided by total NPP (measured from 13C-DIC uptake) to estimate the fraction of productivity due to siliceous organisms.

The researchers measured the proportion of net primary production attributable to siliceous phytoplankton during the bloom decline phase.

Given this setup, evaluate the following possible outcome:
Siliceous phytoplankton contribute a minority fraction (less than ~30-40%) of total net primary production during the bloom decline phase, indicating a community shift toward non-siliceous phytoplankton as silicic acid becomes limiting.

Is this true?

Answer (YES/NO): YES